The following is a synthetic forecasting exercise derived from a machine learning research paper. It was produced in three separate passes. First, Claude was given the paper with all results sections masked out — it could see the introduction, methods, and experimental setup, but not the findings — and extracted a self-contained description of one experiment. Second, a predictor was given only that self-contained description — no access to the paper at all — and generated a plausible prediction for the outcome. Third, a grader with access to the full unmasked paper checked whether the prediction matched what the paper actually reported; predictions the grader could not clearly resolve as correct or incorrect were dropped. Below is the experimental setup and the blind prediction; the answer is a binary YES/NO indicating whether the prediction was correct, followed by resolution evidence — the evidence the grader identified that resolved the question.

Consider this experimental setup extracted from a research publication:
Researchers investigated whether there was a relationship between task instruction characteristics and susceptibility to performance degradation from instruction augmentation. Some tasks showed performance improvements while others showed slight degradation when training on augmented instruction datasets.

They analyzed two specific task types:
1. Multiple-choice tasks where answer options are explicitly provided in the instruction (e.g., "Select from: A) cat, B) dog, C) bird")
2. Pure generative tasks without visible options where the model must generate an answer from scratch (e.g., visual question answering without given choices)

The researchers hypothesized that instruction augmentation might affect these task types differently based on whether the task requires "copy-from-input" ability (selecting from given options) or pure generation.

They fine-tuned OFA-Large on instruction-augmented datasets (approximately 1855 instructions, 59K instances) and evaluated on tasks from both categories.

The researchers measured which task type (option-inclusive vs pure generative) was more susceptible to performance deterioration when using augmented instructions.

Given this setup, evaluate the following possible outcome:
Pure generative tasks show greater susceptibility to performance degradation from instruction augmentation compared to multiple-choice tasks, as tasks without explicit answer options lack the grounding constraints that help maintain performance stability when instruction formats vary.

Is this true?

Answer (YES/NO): YES